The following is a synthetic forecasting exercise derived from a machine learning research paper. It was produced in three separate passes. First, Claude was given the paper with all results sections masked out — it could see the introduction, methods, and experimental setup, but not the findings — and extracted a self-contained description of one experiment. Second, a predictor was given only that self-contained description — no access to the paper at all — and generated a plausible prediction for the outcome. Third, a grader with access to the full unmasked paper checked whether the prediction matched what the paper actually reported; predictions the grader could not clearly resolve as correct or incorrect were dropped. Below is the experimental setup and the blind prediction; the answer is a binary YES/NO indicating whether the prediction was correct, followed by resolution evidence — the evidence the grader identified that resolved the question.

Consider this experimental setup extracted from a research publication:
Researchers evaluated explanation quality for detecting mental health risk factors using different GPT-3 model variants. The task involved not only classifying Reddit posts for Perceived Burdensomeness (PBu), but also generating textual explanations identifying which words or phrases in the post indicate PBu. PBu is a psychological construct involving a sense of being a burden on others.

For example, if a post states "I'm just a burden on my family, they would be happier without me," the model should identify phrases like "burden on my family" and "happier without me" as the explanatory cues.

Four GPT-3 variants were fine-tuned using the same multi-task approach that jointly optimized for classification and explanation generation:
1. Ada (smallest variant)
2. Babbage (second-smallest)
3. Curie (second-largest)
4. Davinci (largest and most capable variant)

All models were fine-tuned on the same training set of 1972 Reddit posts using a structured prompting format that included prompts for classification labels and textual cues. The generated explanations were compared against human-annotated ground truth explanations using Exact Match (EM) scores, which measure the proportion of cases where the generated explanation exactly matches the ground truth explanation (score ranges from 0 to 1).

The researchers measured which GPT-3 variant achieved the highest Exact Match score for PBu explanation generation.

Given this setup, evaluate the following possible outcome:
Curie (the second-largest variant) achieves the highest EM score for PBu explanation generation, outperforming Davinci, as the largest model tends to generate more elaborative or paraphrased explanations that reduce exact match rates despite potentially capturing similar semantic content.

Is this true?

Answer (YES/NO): YES